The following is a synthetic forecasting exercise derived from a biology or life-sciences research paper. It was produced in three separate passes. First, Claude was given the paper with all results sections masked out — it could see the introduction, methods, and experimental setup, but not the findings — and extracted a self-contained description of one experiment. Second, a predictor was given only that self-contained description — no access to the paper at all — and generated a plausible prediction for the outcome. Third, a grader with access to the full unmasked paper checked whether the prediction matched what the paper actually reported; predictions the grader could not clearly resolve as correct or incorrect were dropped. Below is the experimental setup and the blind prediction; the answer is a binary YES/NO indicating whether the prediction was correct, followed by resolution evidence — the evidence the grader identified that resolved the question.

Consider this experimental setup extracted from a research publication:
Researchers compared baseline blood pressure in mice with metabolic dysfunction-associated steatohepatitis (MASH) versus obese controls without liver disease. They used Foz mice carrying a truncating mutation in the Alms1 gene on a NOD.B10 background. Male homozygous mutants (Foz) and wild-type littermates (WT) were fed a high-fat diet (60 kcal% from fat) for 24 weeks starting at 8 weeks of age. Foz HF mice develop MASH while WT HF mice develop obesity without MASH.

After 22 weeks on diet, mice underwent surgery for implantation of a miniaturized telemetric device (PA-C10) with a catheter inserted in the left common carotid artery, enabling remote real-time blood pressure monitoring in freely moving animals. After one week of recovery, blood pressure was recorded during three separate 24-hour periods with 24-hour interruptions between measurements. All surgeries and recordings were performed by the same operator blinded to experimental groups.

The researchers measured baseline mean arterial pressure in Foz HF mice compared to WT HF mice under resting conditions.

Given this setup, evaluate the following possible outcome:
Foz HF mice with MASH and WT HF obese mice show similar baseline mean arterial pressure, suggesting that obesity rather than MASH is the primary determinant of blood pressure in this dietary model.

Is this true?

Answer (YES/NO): YES